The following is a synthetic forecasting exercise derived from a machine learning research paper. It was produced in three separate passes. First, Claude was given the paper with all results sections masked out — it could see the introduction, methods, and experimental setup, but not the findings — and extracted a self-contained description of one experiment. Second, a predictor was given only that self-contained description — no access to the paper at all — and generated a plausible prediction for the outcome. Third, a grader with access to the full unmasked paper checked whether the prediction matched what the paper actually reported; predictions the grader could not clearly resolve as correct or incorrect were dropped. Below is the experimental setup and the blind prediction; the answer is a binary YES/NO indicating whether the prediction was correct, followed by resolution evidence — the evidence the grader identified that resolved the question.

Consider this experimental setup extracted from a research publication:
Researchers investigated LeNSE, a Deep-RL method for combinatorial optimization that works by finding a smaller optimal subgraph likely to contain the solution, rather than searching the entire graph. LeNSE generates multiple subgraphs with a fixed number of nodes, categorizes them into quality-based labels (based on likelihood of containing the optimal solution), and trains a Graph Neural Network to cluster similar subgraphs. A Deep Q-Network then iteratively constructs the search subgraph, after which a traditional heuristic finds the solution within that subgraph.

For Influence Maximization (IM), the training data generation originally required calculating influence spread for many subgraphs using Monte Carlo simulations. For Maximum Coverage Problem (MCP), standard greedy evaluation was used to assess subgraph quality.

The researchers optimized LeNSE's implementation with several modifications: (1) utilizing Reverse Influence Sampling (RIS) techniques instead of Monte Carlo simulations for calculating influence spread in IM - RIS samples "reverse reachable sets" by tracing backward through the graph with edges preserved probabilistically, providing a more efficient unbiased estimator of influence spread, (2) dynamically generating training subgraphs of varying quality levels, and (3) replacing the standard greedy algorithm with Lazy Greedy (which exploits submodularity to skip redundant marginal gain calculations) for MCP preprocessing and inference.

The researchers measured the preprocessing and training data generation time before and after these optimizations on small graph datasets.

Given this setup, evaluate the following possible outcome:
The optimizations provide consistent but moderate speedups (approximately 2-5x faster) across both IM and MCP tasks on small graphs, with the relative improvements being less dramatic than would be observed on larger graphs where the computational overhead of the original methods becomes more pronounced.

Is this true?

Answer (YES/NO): NO